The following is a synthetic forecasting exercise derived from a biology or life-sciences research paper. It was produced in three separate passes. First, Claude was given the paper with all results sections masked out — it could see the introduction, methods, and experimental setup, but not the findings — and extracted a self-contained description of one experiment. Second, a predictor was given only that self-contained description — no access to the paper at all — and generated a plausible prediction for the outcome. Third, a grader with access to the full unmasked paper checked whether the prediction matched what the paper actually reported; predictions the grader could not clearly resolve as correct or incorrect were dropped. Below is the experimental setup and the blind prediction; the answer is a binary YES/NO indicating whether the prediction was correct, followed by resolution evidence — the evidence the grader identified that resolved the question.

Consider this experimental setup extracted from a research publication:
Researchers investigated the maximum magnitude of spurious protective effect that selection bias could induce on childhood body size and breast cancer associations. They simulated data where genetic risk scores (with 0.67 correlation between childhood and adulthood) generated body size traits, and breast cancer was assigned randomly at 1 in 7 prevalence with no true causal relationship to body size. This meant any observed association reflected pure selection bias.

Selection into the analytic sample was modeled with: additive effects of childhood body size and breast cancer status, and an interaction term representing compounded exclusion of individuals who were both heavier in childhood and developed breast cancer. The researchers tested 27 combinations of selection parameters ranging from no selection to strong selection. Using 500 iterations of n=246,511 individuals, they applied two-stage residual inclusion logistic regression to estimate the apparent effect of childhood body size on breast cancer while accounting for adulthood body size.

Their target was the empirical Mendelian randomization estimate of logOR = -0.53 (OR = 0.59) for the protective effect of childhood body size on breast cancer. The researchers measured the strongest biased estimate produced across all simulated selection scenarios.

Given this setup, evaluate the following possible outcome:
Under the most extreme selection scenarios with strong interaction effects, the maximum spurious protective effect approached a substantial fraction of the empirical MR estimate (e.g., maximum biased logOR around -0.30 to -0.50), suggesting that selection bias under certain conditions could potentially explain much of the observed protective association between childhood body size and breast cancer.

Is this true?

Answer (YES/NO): YES